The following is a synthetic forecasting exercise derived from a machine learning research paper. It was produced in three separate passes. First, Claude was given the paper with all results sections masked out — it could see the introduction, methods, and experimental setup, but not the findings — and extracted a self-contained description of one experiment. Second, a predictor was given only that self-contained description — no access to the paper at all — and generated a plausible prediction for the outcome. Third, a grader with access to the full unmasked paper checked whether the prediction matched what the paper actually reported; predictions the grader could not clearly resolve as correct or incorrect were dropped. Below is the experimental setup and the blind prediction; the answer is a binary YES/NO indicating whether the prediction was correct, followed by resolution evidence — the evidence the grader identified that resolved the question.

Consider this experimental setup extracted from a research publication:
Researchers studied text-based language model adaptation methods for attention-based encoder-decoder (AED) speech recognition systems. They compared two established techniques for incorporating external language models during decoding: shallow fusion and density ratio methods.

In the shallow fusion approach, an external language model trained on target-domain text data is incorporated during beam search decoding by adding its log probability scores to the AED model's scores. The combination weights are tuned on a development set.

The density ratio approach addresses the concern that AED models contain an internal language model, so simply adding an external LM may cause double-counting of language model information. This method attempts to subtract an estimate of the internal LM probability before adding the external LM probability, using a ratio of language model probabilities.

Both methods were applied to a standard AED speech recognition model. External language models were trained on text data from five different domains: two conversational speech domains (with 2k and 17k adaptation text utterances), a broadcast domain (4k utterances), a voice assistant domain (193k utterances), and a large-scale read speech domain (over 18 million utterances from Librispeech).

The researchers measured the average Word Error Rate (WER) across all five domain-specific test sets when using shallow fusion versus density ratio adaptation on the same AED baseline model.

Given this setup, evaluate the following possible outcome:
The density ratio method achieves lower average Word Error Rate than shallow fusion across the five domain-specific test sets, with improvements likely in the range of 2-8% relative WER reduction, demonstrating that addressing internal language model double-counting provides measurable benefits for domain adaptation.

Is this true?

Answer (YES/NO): YES